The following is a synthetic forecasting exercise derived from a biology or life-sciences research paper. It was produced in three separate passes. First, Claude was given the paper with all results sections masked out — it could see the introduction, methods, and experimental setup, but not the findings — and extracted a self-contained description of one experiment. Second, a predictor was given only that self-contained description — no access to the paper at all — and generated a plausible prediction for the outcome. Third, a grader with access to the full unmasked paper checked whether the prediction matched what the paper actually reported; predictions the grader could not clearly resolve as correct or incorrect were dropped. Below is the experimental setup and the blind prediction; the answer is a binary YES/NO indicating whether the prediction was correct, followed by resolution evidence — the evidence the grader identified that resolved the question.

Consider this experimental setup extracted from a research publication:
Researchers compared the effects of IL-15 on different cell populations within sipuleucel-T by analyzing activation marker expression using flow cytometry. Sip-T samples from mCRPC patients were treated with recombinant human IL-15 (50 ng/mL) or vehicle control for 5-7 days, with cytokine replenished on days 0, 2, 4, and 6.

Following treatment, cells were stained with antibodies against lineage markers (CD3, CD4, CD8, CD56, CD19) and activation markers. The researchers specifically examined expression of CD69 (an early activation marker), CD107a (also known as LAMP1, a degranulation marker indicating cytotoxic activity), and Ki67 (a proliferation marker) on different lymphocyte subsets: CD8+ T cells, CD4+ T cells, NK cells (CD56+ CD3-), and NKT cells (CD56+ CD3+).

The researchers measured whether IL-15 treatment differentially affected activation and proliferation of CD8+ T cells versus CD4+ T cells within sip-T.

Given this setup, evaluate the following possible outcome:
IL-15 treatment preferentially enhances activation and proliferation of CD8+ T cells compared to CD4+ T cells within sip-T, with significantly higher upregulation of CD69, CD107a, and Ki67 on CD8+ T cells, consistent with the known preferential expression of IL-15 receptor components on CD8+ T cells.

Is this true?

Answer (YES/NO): NO